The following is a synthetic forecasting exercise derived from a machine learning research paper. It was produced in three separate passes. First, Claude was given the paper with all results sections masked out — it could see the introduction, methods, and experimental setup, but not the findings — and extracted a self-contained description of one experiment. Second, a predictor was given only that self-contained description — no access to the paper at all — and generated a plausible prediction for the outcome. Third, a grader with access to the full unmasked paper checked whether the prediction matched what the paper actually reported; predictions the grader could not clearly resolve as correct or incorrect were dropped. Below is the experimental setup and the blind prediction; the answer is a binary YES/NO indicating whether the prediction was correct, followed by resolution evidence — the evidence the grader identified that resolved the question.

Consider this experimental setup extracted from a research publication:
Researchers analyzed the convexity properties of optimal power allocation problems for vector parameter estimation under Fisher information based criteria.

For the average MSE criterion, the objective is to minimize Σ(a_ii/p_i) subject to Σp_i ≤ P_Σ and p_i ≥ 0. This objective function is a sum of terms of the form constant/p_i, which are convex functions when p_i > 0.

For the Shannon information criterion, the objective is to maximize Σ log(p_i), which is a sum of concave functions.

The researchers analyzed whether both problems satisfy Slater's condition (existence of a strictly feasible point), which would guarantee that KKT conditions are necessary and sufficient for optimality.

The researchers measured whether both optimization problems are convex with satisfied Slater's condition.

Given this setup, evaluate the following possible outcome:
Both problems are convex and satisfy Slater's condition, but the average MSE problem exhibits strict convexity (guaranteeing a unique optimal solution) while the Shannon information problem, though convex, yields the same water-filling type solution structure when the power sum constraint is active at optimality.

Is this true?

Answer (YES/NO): NO